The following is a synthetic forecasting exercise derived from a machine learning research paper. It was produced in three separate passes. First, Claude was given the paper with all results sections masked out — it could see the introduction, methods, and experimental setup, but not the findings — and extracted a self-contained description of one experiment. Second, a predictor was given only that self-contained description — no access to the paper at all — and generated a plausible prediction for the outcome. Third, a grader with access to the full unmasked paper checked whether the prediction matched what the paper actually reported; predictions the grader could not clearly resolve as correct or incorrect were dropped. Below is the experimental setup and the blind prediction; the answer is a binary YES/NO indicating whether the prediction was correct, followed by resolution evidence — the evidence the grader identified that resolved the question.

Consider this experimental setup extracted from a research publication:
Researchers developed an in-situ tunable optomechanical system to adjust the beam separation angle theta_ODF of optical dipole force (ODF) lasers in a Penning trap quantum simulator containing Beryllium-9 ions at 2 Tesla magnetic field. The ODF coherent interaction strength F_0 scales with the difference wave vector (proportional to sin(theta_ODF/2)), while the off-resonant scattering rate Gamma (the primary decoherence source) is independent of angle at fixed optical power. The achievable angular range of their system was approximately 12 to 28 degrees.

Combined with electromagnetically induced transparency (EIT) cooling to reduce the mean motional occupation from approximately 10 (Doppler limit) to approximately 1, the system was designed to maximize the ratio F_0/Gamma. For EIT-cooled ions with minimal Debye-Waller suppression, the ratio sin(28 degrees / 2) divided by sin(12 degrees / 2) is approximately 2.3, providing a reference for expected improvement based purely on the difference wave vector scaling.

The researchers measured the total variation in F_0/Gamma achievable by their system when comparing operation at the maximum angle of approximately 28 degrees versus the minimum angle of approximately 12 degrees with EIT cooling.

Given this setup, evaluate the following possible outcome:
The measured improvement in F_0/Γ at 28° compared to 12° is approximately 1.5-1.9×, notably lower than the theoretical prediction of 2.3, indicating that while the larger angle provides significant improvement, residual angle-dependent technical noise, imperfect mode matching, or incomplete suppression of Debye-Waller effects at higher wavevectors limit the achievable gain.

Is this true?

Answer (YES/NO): NO